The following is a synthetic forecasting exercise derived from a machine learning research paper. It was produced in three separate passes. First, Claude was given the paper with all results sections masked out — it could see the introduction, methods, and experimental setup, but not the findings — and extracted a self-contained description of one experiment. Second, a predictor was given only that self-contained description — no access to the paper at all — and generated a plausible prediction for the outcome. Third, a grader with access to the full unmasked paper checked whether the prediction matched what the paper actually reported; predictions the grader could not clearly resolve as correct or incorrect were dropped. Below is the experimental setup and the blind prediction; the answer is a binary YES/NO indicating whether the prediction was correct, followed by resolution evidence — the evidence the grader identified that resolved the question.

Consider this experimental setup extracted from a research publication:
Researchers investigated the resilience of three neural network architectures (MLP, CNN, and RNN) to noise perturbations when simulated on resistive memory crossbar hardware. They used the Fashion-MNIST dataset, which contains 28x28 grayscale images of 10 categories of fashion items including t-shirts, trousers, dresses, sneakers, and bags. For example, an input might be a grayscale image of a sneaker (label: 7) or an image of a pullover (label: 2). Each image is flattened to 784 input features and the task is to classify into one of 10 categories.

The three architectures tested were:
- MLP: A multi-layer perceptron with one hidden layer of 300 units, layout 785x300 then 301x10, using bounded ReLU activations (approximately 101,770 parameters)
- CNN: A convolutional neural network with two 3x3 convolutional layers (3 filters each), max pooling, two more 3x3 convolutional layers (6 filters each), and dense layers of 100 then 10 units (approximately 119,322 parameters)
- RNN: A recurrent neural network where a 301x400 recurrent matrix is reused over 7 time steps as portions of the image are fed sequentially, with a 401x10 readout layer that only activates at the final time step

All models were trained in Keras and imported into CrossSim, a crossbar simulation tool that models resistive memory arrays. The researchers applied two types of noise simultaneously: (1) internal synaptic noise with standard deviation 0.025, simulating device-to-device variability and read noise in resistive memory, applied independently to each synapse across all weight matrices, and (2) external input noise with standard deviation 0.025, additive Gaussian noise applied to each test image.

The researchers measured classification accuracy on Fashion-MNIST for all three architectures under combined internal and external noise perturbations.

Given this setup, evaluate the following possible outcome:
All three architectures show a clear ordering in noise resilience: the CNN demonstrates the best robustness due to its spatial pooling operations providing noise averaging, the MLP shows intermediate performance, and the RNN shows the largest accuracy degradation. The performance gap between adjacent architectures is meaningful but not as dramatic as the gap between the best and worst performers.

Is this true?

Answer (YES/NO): NO